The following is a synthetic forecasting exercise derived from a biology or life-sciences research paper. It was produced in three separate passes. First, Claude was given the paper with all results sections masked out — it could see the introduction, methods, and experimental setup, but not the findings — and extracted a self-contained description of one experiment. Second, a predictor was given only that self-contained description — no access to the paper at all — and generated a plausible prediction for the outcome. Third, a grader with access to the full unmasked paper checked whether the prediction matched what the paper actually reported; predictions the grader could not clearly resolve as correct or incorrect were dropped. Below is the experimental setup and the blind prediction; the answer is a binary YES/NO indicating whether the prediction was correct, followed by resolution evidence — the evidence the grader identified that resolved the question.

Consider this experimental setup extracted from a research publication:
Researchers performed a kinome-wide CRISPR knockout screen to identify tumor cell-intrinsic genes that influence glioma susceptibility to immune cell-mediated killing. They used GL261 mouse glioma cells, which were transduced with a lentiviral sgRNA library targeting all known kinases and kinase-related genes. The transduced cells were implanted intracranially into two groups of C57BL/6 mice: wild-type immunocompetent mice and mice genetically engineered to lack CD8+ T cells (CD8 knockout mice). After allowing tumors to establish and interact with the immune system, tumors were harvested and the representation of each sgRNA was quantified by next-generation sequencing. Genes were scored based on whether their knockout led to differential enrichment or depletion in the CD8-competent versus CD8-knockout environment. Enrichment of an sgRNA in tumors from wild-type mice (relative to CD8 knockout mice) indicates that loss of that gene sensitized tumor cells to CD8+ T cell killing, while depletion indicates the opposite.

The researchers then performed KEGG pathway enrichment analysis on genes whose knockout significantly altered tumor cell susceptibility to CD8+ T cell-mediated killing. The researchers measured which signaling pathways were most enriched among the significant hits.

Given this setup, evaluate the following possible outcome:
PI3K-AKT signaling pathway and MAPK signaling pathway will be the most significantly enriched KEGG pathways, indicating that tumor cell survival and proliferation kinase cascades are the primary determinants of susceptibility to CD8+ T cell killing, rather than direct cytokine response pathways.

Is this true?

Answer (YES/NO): NO